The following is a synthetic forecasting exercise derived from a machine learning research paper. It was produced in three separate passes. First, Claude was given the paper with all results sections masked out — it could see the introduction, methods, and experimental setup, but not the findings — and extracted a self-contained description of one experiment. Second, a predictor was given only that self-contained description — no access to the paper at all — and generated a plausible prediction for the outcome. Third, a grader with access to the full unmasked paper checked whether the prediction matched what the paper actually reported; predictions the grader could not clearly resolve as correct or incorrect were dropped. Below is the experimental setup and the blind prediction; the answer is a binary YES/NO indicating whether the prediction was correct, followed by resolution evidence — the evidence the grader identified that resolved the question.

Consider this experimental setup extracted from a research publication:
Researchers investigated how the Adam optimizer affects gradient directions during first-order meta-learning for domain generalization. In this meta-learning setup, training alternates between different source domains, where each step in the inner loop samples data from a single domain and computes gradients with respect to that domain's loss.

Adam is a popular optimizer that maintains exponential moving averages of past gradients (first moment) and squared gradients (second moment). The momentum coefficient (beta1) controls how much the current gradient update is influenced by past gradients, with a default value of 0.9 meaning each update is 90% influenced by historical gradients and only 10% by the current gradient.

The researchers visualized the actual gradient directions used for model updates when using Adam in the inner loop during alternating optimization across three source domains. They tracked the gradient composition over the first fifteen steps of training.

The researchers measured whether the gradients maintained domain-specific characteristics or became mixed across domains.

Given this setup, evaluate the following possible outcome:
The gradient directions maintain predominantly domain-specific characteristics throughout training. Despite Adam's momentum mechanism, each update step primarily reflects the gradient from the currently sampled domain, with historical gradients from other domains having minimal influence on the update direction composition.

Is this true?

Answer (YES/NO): NO